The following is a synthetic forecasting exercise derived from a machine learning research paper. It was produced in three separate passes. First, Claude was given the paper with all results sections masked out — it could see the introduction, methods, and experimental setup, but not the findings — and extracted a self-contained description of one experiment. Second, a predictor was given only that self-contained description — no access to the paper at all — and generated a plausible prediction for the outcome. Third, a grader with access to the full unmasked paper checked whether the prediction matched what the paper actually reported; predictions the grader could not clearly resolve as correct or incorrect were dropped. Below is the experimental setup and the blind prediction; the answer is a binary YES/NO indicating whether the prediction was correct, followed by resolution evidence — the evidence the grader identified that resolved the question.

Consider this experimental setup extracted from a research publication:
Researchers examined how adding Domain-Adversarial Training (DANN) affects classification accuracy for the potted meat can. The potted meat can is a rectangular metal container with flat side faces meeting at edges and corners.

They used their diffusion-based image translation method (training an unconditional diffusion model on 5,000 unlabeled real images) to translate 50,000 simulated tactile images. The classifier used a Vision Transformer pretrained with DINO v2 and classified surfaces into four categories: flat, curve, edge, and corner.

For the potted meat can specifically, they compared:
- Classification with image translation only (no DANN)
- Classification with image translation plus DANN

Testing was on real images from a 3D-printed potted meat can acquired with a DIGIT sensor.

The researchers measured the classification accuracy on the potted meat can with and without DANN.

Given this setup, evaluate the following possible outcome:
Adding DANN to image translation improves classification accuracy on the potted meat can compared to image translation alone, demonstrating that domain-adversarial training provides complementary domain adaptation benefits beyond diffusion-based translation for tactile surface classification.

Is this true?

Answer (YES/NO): NO